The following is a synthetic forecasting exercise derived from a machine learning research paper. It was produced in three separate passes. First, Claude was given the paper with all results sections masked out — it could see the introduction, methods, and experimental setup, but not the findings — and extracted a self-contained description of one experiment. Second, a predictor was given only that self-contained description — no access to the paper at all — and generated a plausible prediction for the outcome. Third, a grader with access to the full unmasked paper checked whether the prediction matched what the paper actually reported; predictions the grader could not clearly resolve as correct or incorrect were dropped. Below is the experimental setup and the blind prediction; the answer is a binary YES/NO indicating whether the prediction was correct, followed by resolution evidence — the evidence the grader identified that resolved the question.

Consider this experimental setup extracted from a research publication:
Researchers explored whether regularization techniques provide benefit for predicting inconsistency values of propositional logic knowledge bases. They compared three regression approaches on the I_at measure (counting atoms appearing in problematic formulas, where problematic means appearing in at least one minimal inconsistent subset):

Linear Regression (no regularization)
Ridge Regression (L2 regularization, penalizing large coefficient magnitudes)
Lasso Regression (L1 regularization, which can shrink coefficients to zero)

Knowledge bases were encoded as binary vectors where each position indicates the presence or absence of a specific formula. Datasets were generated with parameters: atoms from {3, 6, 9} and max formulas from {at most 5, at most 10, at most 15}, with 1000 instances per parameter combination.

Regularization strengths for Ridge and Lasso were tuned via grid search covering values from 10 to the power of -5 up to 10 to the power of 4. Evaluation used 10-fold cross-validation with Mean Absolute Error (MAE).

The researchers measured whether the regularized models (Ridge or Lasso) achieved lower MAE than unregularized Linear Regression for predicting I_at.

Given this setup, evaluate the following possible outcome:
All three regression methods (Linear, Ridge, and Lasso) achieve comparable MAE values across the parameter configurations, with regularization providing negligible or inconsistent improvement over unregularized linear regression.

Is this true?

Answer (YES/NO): NO